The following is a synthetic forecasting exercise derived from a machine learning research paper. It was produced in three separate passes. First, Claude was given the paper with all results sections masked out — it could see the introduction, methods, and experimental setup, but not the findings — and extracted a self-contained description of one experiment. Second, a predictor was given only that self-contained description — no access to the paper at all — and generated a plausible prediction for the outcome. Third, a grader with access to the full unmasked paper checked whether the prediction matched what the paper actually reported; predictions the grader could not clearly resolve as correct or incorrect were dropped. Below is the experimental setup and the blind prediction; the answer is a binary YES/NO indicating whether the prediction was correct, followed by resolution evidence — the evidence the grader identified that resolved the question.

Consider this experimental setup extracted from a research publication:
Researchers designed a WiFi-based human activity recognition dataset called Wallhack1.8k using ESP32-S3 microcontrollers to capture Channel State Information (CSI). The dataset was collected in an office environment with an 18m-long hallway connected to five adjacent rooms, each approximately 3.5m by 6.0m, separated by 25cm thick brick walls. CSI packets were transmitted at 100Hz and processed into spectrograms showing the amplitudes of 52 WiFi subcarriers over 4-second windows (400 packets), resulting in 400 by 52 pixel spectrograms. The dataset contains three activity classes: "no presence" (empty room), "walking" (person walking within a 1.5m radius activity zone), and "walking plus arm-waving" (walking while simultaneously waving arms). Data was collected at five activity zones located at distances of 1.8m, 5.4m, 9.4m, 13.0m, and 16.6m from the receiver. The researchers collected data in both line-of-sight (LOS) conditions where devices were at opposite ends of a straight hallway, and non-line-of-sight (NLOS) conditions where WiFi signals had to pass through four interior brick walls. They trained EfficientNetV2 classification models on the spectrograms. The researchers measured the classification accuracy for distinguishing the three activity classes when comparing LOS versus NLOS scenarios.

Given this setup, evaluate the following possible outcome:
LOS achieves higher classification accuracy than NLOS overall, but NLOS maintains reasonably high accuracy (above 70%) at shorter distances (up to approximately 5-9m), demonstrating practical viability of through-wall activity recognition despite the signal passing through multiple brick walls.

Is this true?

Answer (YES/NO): NO